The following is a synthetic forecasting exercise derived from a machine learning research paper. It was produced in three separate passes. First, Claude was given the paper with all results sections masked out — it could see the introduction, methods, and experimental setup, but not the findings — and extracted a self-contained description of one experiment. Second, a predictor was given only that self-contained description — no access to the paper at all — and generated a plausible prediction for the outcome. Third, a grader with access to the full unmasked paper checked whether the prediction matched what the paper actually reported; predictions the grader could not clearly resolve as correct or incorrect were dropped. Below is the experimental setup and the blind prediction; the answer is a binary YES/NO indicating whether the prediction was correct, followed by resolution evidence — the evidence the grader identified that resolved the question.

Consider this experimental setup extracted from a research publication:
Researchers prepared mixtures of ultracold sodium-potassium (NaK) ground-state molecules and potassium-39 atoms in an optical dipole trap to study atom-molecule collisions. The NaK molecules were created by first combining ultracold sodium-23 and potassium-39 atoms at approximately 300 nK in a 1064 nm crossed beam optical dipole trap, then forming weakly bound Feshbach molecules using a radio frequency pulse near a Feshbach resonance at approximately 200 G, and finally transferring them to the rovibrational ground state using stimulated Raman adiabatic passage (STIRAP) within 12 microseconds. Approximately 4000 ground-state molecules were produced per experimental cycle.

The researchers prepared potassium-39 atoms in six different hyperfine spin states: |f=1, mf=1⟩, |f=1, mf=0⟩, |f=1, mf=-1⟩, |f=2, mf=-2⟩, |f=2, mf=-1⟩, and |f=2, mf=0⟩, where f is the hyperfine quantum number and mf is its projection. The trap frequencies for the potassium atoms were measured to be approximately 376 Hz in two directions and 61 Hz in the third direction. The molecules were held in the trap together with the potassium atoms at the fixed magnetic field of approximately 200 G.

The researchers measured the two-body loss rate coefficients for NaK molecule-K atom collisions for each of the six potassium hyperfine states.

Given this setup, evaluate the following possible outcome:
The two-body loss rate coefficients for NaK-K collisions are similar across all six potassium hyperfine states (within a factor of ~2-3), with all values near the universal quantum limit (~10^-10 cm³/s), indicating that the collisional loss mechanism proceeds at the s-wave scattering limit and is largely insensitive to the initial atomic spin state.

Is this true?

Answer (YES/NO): NO